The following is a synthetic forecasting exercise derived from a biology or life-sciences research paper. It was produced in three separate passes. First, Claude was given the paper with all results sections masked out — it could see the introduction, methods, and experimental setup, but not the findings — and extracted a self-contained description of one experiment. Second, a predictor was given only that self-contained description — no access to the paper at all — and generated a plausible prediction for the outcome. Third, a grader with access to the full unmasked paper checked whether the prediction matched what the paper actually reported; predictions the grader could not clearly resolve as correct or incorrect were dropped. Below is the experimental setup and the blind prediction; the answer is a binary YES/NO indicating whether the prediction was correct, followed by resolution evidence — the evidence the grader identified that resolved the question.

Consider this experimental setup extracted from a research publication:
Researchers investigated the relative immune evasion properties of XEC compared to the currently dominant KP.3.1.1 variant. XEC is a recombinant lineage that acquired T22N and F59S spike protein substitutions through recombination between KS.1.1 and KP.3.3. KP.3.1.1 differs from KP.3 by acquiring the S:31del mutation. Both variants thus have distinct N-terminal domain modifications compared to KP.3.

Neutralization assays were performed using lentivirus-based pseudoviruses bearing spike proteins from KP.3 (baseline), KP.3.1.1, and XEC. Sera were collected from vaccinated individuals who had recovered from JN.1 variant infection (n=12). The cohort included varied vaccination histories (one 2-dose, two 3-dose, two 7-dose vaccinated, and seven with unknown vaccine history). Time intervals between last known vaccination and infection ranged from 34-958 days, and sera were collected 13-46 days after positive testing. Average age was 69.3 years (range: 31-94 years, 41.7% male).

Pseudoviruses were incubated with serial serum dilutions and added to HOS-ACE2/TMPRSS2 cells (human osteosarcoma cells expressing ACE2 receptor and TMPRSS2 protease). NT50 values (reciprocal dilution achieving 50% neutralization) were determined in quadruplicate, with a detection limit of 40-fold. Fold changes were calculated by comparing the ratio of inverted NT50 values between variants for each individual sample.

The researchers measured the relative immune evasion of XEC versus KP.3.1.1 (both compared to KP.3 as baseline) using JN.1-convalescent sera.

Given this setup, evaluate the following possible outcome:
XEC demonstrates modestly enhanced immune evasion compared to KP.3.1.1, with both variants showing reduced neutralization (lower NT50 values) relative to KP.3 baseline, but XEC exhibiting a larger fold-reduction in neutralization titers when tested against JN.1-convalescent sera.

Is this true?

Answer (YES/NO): NO